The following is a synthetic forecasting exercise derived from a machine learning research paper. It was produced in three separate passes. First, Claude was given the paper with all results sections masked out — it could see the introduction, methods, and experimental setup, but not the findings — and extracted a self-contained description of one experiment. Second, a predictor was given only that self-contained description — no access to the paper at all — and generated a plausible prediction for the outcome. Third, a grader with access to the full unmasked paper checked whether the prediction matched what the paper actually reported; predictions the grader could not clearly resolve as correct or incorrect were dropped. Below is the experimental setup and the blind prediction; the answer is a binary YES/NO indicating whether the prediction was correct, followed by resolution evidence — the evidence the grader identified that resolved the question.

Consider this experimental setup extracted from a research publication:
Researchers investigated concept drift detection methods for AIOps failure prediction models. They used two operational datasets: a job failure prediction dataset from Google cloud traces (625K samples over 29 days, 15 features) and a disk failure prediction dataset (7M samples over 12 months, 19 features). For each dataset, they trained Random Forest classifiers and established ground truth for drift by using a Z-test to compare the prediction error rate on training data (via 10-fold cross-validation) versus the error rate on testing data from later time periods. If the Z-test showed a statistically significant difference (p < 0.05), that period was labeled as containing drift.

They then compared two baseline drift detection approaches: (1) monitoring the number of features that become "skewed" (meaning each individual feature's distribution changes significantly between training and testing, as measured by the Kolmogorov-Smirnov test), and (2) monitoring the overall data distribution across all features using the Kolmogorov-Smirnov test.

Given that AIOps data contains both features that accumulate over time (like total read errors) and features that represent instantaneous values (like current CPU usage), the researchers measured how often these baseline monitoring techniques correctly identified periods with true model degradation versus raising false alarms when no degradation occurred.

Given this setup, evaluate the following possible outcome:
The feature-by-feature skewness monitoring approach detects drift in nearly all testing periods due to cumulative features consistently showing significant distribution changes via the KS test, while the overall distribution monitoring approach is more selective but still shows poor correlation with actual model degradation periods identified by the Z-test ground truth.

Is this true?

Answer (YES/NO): NO